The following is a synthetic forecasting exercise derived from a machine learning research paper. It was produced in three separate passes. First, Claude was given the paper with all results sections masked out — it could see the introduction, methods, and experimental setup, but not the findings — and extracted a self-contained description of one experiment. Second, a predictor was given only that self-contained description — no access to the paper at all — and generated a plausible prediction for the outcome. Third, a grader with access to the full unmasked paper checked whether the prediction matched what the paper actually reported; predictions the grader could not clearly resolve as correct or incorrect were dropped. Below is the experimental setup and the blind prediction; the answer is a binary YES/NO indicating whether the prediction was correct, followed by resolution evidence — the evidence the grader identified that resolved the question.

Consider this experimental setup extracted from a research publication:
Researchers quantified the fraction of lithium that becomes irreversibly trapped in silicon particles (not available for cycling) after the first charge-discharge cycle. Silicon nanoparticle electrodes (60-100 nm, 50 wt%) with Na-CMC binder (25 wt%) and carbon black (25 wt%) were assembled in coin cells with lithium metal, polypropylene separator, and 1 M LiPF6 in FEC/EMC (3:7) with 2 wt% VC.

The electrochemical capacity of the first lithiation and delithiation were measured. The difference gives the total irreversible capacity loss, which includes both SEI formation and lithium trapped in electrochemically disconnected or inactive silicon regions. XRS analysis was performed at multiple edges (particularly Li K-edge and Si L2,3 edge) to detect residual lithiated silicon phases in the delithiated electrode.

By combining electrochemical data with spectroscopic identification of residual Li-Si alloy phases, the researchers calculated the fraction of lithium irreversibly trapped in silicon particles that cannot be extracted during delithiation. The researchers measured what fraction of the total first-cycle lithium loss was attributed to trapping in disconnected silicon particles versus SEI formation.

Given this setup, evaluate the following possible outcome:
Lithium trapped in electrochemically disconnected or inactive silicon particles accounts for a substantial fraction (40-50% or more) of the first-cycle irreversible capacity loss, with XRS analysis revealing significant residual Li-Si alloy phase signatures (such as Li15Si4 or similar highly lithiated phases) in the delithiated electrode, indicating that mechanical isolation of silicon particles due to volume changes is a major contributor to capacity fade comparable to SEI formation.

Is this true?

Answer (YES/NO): NO